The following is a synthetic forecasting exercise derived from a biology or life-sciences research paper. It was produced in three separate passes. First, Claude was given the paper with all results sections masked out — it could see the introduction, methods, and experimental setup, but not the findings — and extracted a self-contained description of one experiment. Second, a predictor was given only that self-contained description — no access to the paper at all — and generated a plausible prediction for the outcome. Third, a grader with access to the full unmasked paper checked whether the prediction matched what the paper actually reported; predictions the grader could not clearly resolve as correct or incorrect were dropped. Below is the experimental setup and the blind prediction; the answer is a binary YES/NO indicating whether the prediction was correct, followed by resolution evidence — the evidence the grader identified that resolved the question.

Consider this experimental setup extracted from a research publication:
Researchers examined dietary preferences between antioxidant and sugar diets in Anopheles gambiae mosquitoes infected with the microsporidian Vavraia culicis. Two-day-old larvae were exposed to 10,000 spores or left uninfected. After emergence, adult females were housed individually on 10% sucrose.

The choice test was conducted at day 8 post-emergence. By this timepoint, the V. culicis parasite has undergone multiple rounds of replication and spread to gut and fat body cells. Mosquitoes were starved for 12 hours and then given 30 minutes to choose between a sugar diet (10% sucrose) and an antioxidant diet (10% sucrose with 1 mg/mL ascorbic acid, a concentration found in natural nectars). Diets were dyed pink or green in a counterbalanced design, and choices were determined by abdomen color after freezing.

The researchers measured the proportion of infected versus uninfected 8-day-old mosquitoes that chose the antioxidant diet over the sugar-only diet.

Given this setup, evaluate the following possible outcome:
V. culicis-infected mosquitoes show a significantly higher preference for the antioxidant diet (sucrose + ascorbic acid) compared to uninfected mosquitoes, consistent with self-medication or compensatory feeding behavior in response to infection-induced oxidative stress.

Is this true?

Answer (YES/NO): YES